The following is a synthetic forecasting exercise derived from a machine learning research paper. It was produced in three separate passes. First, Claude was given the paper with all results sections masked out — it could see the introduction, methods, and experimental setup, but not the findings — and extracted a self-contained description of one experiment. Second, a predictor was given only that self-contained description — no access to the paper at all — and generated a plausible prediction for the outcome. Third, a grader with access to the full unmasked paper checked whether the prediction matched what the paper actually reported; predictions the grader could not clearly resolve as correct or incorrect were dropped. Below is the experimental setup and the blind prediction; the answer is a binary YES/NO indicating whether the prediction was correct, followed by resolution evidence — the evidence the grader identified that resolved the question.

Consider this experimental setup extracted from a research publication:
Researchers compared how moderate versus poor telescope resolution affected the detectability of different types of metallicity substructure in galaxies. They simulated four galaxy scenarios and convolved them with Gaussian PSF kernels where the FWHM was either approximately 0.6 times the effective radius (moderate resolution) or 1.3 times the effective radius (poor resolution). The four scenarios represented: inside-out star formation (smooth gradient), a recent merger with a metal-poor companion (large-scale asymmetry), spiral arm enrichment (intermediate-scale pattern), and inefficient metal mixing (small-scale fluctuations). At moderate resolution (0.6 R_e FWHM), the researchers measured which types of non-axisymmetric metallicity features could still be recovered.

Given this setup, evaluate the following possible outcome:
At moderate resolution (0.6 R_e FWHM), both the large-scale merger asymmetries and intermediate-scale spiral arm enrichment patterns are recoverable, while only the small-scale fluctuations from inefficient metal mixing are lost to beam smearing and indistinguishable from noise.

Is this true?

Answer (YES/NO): YES